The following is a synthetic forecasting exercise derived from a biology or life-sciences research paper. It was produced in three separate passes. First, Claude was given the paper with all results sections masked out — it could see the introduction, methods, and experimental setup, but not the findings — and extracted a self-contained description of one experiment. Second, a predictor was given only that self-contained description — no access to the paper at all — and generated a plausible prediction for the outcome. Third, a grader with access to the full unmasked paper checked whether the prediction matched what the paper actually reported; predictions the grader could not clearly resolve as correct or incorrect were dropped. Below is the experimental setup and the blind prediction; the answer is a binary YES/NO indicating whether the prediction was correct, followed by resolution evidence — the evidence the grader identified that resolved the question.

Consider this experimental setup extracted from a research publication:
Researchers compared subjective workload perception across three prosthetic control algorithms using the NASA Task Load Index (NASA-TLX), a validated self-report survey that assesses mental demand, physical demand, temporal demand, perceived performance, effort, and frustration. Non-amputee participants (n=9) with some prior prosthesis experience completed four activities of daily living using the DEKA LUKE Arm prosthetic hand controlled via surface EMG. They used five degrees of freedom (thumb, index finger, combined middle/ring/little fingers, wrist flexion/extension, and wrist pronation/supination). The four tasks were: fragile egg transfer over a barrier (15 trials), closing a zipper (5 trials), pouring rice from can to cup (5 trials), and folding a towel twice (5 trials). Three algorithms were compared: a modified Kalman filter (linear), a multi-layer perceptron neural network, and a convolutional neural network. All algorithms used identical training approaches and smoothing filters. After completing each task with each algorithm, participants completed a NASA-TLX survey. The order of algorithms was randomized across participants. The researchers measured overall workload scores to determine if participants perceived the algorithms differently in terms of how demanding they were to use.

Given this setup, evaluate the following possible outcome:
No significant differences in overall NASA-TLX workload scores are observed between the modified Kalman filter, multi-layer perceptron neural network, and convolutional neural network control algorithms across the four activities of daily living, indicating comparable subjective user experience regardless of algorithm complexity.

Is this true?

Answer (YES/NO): NO